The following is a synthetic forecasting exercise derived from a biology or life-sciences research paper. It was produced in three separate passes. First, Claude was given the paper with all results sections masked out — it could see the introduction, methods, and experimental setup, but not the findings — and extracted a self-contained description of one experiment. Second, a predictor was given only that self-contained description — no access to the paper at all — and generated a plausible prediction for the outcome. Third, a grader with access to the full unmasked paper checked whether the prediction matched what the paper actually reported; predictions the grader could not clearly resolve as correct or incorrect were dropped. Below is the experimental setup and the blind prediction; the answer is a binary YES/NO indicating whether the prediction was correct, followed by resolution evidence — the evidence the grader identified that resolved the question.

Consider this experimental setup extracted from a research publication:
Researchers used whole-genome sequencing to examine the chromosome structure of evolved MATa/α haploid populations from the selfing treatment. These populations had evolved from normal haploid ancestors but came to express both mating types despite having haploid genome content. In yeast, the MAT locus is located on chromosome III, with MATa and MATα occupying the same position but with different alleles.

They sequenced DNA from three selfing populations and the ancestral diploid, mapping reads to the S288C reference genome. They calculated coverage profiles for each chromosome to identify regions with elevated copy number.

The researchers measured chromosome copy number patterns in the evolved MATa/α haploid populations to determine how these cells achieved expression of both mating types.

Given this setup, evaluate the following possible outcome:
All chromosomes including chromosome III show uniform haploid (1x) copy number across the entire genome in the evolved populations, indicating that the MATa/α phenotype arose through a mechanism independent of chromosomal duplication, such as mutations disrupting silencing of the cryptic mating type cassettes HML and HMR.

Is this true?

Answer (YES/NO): NO